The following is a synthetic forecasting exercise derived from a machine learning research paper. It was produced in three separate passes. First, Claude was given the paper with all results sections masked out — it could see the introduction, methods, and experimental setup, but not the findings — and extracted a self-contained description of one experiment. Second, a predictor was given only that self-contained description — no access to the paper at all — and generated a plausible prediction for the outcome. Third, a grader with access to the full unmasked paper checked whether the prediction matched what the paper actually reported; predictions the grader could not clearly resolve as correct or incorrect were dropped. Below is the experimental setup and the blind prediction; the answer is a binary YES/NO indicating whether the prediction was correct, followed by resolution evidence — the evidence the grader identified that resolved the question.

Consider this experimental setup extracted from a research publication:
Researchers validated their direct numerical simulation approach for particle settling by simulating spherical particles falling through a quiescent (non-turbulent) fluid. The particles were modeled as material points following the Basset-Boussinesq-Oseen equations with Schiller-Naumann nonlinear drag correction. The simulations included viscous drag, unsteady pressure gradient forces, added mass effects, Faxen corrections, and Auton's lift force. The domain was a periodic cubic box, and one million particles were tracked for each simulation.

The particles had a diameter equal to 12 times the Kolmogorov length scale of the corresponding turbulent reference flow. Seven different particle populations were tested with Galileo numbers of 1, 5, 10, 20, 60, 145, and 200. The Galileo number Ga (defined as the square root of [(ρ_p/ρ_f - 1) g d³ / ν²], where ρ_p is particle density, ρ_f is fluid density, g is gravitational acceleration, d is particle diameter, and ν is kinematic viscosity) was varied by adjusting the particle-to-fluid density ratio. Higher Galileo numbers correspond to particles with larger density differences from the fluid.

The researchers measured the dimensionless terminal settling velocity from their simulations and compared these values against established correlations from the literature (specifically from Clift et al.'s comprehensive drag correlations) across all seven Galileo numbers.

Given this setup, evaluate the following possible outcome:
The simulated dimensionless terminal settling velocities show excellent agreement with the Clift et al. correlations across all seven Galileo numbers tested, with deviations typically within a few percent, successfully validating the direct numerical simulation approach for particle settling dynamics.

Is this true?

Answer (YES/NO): YES